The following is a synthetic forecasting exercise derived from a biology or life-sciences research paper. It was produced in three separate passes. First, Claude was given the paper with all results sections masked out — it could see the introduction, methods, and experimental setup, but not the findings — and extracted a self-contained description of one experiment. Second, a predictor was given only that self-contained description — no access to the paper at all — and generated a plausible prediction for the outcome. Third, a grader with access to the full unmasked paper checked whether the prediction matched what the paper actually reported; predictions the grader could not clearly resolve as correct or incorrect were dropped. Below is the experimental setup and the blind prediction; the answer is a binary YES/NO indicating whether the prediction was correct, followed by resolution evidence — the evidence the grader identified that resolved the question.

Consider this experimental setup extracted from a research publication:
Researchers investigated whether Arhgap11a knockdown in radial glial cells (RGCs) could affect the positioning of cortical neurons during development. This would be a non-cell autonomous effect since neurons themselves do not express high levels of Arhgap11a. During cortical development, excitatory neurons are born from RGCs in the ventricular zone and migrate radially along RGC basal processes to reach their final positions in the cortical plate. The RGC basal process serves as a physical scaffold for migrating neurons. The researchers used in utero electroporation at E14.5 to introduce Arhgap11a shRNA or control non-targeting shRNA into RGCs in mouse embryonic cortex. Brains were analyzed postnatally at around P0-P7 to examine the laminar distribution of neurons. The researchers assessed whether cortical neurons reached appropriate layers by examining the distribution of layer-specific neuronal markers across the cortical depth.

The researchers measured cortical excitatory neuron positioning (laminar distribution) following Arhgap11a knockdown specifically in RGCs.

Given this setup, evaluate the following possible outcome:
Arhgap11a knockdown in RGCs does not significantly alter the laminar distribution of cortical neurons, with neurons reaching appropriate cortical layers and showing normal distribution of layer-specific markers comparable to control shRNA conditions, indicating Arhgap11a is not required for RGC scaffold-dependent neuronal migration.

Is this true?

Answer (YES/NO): NO